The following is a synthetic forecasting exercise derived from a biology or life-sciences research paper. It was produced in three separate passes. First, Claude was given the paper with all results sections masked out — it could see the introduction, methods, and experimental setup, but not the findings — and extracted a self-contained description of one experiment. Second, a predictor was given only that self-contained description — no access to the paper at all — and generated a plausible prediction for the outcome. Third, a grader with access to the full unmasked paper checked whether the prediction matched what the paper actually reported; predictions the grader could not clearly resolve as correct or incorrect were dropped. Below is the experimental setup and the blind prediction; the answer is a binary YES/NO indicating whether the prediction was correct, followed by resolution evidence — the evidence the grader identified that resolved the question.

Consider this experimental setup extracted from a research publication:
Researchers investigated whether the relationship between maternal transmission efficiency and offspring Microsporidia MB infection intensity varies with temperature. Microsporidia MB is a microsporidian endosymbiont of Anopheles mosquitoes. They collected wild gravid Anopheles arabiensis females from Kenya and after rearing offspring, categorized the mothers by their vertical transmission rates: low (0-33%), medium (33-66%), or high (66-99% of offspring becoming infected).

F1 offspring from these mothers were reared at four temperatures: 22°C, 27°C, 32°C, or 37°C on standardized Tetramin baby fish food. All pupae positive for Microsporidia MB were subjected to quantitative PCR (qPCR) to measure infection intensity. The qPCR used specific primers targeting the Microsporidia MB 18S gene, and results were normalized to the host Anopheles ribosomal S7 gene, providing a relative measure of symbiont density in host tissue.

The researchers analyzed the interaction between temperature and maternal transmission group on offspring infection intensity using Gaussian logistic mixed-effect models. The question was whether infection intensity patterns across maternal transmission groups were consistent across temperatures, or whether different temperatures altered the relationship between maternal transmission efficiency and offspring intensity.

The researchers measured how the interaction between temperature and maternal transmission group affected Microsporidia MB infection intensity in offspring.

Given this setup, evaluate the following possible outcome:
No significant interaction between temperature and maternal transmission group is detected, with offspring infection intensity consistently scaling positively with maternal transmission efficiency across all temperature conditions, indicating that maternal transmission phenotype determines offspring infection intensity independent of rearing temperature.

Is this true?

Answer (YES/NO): YES